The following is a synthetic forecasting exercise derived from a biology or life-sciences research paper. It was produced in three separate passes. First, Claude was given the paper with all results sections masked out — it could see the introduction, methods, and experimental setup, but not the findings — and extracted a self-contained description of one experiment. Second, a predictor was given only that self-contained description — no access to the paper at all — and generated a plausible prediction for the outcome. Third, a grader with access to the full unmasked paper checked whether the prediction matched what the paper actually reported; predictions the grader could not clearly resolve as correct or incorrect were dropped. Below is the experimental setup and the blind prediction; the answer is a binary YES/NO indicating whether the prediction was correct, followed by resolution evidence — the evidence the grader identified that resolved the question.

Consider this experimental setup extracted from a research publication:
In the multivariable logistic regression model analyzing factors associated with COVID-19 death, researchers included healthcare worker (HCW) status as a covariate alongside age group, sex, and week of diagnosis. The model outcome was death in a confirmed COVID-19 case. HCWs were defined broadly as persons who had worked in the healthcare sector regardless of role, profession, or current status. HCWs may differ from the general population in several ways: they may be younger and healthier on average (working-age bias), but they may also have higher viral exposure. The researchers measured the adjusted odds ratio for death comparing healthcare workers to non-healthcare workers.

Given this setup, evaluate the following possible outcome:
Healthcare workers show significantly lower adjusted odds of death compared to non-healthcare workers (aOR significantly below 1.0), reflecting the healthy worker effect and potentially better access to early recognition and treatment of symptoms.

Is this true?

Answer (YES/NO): YES